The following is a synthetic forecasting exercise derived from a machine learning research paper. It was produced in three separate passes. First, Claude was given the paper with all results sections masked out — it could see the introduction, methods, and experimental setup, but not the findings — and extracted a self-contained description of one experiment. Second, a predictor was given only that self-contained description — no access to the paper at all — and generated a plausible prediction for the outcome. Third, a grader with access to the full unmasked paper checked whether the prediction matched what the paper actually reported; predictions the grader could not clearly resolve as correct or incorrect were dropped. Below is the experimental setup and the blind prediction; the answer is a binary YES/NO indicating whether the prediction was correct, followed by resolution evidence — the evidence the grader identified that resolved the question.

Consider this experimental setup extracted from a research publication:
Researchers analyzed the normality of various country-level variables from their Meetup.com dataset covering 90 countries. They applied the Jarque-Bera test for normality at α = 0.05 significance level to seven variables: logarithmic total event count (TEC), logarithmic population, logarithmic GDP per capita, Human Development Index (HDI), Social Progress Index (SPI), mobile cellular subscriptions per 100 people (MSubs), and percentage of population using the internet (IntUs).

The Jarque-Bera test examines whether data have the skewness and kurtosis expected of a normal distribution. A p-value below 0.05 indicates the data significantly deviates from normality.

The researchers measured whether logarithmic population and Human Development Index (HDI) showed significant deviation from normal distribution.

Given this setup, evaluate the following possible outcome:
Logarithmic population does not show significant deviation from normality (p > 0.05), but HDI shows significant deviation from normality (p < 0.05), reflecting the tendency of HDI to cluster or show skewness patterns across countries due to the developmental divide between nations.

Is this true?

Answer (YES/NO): NO